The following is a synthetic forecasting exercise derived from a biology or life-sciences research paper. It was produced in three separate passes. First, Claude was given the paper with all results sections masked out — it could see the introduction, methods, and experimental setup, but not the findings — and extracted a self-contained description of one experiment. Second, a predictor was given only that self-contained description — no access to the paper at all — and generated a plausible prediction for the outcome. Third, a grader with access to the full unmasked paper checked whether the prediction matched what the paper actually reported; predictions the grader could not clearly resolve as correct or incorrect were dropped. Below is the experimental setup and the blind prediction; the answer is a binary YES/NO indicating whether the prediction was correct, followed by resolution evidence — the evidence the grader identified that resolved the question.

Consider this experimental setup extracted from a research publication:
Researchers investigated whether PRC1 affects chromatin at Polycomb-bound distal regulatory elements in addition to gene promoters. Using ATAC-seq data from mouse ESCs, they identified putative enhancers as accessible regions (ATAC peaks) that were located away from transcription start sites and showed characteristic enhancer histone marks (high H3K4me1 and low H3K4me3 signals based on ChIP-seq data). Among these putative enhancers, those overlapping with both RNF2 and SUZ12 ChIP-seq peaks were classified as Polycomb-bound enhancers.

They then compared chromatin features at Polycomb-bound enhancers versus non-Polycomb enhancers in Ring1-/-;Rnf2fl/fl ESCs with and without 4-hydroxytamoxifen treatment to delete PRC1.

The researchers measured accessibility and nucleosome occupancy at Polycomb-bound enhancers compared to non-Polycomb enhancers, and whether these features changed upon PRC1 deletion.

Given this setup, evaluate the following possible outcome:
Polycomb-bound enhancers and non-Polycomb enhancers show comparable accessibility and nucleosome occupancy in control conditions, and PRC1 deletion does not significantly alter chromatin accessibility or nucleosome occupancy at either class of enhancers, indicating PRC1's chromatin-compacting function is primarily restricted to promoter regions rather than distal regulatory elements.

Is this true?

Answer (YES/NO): NO